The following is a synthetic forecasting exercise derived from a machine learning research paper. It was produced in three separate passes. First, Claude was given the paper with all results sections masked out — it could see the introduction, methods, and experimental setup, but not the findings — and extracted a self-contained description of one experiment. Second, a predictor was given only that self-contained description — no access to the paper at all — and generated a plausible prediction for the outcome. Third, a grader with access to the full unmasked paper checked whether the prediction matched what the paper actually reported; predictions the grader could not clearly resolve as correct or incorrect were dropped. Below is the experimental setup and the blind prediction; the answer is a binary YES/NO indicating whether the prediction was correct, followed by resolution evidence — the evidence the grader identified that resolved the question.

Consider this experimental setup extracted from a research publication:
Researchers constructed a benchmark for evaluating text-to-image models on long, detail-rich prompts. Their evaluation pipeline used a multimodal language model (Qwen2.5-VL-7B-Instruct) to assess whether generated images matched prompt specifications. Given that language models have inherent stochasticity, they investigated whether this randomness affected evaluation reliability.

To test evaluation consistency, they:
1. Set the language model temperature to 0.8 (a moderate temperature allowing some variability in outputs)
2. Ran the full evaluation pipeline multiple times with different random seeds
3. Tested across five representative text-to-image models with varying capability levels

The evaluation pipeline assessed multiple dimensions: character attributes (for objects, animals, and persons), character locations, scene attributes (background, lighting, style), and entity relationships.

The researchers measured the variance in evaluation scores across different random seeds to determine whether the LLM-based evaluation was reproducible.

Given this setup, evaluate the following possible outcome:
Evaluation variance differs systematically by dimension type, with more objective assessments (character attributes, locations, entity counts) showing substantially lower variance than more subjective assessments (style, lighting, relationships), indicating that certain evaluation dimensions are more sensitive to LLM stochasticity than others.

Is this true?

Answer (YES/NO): NO